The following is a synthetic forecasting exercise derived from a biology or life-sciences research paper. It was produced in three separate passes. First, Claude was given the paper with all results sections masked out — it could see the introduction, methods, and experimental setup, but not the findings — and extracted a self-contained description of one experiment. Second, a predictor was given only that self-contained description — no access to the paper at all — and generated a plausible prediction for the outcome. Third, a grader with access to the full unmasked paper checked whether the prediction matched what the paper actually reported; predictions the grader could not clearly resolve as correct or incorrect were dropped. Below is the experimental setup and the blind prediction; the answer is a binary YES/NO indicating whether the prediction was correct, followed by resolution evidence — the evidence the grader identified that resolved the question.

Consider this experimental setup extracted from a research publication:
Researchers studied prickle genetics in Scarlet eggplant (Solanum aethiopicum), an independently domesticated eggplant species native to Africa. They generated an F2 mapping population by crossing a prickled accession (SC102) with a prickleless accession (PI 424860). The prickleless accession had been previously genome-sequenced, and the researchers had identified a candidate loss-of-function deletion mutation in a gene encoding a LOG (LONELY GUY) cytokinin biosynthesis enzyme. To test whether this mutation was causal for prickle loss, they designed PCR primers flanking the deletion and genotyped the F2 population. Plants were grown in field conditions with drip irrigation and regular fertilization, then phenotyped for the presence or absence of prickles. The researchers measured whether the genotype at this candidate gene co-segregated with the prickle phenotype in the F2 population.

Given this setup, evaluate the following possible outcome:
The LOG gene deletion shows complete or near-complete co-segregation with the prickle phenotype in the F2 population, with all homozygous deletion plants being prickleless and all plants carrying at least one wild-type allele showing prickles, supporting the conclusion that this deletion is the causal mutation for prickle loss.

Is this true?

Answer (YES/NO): YES